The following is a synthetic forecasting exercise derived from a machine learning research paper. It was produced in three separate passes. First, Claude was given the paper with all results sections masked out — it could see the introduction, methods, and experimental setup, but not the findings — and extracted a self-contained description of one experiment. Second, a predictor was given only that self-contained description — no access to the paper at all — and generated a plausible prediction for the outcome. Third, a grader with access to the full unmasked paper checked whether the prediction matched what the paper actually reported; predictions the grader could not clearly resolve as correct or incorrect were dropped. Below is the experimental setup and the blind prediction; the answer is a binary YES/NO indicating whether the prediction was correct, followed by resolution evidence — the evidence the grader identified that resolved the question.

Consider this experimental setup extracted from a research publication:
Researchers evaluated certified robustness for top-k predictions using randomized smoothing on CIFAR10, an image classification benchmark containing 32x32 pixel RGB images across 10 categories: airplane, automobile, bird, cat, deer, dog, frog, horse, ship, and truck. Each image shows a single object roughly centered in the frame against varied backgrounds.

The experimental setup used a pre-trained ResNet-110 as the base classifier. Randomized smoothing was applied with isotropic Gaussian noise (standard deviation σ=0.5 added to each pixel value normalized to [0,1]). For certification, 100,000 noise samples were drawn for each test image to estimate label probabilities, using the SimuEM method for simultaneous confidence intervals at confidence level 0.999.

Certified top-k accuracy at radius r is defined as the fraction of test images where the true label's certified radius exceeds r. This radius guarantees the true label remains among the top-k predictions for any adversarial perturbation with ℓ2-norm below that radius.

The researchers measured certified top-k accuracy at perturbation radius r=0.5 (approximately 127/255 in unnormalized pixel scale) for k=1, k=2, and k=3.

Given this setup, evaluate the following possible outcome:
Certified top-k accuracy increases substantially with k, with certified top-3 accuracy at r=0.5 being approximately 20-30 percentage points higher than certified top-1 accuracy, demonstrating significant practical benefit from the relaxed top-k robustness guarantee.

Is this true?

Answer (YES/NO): YES